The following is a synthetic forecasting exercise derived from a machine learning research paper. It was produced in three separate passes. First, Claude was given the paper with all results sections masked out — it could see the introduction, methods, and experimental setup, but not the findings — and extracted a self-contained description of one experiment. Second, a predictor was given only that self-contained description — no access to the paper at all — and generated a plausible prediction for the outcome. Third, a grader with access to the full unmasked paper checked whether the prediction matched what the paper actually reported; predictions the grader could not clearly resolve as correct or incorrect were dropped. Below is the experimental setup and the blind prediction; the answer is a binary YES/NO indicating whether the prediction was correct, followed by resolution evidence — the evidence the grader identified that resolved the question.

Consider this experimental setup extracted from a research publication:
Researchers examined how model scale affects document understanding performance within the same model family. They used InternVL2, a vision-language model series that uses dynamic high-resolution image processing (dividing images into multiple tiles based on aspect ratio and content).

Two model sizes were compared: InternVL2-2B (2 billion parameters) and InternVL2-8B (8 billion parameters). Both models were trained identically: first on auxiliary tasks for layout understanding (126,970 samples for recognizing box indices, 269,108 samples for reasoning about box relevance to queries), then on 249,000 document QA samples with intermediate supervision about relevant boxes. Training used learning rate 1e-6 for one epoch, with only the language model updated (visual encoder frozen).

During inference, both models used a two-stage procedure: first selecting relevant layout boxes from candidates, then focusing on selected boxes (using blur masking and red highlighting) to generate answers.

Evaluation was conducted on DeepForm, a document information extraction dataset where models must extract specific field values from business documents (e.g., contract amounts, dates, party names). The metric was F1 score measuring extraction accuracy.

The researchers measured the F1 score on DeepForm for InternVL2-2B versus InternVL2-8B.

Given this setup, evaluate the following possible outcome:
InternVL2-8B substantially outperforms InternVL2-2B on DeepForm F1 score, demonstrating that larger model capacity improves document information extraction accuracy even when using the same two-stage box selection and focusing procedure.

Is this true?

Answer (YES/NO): NO